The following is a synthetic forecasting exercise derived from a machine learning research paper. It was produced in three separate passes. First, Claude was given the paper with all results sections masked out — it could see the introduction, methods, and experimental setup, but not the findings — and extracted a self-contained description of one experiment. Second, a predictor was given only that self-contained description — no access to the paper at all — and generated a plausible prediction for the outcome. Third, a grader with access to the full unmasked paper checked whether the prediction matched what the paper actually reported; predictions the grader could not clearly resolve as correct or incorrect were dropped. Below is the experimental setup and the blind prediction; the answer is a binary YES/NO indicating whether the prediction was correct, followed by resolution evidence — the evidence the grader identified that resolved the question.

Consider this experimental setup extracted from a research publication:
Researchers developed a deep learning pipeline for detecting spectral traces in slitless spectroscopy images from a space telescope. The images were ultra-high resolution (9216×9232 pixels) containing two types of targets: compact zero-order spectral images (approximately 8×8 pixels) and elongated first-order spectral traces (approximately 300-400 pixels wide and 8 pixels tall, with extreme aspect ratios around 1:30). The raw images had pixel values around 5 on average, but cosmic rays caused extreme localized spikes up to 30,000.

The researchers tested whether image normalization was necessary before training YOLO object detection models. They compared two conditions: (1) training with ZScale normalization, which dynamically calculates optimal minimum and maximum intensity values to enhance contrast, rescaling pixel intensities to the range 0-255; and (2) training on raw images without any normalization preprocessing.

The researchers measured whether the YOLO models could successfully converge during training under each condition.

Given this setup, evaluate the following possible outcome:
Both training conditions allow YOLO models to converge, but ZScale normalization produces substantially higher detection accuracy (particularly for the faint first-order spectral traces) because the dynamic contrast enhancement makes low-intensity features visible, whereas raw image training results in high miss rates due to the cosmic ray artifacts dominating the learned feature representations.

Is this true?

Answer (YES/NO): NO